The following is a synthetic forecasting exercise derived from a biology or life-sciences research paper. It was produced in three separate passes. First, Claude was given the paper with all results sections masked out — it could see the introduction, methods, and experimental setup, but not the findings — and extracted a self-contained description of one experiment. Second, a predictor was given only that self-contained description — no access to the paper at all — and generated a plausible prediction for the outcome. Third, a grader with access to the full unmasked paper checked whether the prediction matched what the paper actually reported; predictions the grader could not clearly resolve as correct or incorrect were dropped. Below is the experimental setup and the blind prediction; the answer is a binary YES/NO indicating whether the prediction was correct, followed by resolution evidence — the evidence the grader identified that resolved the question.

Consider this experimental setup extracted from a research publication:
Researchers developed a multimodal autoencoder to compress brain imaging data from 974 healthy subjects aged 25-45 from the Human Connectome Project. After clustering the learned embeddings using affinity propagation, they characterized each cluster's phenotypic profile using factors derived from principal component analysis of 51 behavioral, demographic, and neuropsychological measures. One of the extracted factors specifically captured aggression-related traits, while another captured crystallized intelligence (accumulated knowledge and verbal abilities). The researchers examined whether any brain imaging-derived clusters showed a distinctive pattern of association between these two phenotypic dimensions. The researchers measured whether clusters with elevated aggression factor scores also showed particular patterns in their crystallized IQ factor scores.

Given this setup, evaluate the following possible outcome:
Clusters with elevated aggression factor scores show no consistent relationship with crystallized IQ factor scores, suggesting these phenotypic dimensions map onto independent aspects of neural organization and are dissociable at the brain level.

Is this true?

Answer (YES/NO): NO